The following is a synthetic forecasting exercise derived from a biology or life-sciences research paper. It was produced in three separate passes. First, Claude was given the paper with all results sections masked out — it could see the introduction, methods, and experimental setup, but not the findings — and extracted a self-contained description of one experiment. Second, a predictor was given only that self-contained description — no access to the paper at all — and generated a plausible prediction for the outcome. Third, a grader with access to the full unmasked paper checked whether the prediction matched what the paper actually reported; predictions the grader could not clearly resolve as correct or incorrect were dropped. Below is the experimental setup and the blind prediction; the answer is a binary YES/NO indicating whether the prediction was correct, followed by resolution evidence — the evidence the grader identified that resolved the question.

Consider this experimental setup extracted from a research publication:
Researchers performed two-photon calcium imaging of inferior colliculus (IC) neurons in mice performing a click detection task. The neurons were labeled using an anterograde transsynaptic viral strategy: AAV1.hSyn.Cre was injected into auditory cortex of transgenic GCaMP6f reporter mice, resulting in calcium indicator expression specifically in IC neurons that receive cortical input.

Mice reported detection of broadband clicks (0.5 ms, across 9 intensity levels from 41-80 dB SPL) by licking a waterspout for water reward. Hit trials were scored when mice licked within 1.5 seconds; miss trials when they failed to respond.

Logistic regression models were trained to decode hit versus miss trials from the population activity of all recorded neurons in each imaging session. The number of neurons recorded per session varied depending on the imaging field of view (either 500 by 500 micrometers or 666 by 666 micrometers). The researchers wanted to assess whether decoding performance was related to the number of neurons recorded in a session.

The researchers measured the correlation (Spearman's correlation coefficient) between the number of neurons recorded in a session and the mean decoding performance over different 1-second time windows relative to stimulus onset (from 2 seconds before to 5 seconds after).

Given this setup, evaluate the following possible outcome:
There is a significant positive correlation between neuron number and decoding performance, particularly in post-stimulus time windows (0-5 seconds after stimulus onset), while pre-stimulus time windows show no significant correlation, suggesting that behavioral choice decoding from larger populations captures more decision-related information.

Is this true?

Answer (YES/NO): NO